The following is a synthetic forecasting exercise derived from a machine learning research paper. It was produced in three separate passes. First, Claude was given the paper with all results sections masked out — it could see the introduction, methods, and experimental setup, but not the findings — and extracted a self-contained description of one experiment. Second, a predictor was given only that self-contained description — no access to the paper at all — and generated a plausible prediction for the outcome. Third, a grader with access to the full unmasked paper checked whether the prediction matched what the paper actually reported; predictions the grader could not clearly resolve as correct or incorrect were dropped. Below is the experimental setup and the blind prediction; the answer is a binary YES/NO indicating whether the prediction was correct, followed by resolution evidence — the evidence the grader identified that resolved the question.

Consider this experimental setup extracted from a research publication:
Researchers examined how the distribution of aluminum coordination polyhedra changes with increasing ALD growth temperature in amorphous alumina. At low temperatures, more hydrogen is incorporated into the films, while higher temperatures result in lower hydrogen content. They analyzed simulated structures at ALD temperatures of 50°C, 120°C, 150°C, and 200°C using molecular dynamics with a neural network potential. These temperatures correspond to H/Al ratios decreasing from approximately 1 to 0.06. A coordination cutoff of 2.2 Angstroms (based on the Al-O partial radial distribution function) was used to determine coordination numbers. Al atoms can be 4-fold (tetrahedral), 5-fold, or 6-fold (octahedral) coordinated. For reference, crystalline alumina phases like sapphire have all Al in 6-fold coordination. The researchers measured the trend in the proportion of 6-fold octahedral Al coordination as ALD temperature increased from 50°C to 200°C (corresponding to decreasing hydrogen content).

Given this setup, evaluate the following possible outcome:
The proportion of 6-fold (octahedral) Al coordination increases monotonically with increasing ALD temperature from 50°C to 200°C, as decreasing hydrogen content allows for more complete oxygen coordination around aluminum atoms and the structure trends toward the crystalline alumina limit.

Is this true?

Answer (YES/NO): NO